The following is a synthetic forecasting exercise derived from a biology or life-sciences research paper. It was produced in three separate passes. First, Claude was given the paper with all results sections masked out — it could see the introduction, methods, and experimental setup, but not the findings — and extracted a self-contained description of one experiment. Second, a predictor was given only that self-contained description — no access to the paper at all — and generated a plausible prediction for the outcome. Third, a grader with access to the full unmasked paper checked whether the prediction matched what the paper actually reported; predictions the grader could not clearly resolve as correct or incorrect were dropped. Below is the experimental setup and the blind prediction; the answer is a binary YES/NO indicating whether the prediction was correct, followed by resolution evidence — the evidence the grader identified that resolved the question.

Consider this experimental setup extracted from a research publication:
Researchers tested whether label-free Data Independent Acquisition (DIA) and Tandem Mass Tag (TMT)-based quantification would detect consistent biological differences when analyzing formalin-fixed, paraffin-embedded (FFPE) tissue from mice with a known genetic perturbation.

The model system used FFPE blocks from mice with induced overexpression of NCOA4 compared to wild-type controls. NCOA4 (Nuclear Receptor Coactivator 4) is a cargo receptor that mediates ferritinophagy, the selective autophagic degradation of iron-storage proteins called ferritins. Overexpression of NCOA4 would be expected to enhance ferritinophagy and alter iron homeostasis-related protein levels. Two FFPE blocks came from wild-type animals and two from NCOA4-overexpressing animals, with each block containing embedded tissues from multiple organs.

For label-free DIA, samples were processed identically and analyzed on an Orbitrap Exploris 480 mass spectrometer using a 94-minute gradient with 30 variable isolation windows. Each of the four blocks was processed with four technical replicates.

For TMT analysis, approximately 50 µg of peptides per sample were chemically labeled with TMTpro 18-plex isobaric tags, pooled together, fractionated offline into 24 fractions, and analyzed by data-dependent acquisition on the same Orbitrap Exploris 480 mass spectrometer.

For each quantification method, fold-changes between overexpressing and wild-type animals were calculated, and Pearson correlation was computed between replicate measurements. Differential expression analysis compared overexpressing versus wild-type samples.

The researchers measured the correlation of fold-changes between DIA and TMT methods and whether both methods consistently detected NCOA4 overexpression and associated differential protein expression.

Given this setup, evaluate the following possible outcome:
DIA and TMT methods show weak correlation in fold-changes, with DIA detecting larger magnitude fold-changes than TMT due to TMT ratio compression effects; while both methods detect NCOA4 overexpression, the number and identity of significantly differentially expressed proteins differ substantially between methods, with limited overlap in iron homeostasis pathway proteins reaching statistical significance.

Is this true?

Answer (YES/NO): NO